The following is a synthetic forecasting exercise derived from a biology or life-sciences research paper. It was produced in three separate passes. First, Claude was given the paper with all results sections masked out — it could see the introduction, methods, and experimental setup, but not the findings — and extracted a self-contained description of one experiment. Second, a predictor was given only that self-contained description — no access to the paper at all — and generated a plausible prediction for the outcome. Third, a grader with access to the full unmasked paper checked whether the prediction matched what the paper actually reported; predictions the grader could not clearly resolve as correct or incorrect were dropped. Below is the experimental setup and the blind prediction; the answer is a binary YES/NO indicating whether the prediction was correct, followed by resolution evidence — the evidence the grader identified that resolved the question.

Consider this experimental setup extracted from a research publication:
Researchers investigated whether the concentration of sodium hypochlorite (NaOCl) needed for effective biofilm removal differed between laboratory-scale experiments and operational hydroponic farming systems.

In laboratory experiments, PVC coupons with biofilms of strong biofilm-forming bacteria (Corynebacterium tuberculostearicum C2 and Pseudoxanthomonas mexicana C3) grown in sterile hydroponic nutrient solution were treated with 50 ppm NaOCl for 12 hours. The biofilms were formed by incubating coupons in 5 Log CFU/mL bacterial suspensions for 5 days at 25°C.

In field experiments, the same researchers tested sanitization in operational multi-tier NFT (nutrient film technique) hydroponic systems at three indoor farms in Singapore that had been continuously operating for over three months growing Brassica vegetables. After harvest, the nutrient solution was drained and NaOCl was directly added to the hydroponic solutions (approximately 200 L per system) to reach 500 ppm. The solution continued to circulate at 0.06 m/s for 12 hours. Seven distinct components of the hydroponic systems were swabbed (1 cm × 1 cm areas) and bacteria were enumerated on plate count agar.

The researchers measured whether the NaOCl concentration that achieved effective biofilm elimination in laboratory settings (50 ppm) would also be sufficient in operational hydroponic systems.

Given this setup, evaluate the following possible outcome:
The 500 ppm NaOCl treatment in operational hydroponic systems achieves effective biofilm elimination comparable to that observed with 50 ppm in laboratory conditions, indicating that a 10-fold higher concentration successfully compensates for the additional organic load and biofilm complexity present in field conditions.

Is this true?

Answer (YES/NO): YES